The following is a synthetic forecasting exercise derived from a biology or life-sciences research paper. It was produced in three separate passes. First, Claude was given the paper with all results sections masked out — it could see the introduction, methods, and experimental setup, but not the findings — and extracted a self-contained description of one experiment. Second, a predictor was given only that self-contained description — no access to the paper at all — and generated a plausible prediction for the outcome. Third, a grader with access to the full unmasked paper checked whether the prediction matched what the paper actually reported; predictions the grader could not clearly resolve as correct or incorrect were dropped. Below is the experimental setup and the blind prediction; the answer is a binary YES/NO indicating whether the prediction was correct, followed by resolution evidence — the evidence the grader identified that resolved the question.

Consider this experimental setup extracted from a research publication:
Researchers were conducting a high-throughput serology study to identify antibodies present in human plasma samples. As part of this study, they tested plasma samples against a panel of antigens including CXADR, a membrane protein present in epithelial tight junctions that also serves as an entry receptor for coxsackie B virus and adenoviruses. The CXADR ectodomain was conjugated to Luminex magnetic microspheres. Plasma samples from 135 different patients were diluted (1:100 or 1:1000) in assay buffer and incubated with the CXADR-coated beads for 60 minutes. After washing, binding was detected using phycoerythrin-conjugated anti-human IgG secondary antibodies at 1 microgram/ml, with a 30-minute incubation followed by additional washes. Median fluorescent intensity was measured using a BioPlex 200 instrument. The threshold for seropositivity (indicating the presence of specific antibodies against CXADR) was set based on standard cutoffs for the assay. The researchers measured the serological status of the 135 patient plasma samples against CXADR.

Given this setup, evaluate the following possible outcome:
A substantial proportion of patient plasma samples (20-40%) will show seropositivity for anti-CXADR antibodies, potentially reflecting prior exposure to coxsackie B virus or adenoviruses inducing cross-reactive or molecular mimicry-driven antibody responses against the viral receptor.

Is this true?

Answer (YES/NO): NO